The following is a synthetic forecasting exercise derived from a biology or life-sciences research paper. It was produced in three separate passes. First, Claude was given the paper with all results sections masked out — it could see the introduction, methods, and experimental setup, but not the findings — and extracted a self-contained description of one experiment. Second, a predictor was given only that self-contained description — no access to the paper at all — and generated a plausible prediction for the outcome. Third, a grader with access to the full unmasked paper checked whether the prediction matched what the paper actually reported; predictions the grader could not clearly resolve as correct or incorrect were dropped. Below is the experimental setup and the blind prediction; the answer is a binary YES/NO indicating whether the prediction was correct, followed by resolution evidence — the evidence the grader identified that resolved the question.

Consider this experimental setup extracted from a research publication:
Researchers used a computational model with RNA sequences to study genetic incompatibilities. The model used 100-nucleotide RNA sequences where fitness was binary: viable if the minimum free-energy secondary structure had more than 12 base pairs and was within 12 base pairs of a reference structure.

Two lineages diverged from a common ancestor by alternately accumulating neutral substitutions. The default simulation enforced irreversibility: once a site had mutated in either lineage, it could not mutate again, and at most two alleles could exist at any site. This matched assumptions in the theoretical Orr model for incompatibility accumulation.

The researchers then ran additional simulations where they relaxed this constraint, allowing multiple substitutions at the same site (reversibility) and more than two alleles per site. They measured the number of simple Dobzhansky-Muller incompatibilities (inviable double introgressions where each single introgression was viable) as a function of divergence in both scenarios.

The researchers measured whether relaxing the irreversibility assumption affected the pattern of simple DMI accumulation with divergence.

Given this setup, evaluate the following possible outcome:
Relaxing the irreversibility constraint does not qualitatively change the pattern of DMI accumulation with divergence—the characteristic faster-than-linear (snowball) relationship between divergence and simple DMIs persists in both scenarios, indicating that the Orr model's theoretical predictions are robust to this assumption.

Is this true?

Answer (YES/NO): YES